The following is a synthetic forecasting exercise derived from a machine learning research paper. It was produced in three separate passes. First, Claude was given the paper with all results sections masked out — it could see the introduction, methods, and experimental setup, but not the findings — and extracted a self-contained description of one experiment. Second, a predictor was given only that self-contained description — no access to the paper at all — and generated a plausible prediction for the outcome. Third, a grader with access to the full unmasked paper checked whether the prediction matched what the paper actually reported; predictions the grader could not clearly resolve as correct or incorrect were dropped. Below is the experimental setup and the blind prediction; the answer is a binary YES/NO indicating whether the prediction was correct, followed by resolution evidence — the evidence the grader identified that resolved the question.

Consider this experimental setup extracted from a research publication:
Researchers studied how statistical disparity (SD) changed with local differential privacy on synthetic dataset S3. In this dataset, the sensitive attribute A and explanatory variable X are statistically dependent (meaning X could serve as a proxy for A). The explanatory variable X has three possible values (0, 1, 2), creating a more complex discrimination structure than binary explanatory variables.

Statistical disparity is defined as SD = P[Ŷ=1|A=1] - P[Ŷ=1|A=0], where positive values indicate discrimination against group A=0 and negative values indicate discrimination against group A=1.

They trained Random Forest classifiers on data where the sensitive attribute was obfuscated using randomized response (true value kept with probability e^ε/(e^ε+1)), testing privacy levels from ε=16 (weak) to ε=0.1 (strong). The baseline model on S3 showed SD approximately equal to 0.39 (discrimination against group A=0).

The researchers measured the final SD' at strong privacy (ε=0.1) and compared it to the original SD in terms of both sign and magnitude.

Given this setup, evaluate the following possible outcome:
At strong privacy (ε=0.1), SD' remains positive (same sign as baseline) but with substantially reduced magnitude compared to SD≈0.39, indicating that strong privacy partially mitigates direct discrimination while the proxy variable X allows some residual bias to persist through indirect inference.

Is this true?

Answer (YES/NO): NO